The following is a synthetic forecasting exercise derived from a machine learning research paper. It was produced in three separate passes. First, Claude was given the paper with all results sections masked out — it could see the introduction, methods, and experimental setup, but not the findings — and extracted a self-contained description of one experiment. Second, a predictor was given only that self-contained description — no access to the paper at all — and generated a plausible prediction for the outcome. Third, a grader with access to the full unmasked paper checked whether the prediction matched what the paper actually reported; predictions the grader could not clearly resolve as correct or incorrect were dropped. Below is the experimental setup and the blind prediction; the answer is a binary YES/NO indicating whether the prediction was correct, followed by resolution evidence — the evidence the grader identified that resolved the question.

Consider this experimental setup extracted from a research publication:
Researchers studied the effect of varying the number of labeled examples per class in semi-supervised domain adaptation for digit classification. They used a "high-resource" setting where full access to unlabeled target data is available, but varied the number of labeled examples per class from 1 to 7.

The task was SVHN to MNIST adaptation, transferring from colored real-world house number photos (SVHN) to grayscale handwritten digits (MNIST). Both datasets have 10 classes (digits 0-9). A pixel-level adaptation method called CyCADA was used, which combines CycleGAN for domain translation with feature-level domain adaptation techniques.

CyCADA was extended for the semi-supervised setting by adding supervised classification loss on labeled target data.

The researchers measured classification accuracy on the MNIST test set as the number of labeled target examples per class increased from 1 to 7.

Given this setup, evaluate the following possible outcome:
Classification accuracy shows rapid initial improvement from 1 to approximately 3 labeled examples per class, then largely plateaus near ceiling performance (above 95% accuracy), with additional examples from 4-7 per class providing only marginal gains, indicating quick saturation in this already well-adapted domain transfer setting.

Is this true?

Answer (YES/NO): NO